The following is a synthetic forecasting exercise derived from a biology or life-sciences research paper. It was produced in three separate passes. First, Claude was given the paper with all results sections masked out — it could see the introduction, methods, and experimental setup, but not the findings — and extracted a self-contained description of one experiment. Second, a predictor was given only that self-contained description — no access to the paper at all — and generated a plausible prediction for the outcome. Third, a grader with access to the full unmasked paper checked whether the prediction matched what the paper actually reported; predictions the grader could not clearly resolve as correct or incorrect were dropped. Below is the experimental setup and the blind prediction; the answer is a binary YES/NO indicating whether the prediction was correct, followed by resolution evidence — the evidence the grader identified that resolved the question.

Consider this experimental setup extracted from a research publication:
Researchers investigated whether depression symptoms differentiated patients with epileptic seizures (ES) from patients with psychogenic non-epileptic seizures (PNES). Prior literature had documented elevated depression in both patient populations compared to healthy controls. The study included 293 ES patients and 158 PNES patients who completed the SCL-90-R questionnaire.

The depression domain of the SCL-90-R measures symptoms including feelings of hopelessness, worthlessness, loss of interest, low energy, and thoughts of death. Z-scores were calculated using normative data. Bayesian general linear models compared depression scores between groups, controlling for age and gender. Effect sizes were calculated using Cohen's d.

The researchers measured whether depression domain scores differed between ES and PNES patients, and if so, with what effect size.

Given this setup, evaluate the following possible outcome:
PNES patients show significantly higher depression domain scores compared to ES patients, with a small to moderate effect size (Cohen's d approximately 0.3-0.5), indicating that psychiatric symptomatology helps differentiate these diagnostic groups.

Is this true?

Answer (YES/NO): NO